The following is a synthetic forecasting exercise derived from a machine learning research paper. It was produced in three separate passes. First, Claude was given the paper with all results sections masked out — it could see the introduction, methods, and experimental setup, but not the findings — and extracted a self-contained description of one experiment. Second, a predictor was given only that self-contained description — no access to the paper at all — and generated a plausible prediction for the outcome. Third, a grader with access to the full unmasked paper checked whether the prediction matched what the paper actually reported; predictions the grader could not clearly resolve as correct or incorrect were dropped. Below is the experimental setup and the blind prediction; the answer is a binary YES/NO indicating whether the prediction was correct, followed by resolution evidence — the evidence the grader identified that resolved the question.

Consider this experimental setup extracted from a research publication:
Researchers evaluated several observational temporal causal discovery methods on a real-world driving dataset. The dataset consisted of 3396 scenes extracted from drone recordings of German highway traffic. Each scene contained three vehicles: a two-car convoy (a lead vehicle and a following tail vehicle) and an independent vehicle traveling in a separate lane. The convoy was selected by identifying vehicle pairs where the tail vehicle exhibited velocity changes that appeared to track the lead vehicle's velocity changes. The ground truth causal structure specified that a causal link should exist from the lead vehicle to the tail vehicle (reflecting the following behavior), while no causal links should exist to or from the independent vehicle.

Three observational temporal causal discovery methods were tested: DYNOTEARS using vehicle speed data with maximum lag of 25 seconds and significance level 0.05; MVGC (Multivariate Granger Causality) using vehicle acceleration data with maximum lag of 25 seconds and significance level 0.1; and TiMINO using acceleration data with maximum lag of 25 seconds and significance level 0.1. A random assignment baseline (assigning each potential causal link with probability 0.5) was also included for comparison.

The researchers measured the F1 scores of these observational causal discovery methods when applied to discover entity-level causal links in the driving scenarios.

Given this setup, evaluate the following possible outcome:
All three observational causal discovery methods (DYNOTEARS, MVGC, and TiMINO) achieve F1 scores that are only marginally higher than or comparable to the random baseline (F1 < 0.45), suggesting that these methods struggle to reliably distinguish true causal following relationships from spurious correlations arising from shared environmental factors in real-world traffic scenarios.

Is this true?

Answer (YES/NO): NO